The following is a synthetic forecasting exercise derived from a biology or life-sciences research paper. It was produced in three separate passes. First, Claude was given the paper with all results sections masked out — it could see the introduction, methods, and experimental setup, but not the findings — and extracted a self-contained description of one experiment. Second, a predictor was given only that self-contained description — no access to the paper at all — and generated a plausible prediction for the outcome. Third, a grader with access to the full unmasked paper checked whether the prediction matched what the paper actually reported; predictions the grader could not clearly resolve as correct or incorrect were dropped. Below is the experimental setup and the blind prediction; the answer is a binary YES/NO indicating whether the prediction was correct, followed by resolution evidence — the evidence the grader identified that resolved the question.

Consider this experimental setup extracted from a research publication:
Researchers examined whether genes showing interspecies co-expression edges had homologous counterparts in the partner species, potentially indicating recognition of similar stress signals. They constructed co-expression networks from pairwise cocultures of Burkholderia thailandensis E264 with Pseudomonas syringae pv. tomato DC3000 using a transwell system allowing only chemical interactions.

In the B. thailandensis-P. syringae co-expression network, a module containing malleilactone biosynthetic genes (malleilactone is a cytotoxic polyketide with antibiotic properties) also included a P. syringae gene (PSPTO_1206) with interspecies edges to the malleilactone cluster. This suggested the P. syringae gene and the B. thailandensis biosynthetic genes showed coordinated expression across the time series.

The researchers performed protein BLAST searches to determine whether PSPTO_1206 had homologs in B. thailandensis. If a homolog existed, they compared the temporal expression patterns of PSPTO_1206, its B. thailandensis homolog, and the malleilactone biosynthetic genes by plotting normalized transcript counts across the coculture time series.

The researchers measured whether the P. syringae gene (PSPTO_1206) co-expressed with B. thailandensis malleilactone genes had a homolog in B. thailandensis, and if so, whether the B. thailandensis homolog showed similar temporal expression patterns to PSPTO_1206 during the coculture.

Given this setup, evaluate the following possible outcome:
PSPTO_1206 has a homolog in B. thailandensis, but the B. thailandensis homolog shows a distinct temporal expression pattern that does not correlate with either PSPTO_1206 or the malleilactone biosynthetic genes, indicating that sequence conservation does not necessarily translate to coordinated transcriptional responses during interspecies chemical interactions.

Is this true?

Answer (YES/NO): NO